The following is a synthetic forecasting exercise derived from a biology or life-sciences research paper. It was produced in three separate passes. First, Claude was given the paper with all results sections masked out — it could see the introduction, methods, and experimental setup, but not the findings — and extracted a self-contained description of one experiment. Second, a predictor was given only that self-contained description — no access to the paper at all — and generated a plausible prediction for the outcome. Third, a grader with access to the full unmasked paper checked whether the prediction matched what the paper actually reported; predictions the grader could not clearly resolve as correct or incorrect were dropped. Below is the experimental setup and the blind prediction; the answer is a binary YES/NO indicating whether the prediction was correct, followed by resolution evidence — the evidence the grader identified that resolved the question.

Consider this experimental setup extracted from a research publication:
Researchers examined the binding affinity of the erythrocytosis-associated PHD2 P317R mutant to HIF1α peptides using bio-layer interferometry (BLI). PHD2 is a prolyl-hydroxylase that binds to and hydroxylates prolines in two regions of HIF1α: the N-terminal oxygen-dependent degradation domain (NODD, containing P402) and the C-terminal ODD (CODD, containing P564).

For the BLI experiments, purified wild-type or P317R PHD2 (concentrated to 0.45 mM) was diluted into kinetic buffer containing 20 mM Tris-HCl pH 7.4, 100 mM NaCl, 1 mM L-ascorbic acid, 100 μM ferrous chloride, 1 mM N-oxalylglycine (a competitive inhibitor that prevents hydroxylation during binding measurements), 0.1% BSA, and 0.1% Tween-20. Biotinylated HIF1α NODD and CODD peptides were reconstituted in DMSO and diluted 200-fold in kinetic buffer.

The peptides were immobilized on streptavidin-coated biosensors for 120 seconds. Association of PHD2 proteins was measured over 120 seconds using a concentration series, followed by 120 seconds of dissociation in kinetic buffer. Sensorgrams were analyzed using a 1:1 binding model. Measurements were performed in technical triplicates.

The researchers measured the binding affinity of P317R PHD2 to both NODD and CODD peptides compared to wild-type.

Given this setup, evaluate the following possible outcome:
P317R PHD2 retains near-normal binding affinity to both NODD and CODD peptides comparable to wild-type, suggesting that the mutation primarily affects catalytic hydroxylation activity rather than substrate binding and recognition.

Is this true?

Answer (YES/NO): YES